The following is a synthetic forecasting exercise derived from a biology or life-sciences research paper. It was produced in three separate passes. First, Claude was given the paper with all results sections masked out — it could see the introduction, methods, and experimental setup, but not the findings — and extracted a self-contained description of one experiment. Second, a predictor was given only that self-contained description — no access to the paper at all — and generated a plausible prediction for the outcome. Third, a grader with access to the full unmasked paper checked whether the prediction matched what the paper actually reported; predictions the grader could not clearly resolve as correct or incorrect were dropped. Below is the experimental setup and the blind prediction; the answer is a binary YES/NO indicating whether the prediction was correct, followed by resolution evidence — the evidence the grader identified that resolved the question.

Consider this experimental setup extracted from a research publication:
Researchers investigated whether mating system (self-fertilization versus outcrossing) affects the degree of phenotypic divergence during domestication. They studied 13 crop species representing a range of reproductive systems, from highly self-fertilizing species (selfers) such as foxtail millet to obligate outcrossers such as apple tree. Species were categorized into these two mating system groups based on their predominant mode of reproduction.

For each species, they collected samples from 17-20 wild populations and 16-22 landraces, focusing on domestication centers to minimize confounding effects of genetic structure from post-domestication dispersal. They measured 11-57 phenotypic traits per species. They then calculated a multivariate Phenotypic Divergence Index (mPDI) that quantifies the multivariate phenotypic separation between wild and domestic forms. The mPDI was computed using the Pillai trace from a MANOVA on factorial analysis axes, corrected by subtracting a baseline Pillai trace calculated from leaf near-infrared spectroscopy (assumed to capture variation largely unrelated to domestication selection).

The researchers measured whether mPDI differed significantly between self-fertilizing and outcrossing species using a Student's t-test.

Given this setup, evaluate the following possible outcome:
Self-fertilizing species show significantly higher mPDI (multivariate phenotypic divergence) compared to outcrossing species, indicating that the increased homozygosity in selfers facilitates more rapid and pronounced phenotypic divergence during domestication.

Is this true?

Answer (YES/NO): NO